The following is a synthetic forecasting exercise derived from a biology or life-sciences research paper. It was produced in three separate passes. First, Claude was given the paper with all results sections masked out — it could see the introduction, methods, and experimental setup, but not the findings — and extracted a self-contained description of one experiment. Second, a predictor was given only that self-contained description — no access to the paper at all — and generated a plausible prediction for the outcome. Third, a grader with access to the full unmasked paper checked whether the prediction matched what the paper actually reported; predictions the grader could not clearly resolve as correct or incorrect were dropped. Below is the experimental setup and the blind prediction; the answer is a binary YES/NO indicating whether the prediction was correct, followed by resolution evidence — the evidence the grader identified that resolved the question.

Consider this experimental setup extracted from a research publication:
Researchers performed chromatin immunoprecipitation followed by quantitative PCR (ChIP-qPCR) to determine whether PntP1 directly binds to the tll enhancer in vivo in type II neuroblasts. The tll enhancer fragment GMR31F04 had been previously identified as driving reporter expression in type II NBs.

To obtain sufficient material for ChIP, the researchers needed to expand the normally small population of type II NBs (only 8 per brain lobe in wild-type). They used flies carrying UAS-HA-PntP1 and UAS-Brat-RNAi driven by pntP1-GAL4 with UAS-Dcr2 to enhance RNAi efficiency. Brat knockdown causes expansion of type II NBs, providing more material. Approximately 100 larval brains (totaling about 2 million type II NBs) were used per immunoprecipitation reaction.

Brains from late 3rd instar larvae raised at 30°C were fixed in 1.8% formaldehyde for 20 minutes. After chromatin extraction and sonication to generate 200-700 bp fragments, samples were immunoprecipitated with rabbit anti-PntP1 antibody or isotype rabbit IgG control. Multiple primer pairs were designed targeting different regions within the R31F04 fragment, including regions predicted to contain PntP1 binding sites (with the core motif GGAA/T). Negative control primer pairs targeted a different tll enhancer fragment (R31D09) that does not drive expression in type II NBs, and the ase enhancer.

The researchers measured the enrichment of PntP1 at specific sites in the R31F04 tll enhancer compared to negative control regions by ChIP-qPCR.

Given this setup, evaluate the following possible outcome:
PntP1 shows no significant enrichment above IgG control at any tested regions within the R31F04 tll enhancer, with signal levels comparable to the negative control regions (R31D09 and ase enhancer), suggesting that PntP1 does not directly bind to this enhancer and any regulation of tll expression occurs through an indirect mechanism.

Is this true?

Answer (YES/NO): NO